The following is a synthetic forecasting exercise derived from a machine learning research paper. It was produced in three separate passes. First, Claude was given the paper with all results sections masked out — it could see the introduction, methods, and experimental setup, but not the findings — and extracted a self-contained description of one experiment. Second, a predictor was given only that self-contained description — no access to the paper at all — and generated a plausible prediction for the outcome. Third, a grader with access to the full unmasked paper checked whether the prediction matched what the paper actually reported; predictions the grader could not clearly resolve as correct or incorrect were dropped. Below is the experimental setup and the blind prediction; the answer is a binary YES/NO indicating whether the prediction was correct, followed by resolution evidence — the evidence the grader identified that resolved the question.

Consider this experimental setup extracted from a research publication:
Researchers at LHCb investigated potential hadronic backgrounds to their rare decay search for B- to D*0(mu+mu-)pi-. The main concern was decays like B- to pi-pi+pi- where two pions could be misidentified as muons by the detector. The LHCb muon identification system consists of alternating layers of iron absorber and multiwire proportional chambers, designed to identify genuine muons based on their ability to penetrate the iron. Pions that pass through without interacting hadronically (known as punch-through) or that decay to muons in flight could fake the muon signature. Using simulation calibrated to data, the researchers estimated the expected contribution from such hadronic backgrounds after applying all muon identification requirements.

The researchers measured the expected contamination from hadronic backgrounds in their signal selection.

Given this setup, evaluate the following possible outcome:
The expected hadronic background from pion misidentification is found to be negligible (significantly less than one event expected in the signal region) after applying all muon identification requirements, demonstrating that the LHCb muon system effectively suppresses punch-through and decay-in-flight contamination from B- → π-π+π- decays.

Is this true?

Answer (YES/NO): YES